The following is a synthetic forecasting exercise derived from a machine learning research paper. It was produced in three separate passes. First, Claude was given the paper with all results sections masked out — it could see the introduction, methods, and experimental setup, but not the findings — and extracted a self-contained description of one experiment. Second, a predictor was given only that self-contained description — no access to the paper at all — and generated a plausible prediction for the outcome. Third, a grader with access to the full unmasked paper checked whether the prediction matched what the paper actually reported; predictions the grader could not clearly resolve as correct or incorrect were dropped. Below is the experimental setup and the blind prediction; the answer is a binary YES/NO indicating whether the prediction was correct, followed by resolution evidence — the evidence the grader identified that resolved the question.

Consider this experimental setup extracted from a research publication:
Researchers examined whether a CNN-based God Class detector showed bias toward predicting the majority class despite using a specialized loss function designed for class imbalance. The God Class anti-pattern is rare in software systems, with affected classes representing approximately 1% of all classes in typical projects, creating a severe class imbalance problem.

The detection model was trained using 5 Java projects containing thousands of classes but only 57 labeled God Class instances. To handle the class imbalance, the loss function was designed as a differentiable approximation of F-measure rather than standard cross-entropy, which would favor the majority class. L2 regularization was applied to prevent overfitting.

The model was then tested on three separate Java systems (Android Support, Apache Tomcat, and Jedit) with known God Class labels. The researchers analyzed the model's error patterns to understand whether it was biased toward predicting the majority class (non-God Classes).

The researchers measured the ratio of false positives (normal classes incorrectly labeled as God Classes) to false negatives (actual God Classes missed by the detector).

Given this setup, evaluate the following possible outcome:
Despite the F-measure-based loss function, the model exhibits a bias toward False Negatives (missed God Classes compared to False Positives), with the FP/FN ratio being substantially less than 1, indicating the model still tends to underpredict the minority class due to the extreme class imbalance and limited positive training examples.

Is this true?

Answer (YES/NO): NO